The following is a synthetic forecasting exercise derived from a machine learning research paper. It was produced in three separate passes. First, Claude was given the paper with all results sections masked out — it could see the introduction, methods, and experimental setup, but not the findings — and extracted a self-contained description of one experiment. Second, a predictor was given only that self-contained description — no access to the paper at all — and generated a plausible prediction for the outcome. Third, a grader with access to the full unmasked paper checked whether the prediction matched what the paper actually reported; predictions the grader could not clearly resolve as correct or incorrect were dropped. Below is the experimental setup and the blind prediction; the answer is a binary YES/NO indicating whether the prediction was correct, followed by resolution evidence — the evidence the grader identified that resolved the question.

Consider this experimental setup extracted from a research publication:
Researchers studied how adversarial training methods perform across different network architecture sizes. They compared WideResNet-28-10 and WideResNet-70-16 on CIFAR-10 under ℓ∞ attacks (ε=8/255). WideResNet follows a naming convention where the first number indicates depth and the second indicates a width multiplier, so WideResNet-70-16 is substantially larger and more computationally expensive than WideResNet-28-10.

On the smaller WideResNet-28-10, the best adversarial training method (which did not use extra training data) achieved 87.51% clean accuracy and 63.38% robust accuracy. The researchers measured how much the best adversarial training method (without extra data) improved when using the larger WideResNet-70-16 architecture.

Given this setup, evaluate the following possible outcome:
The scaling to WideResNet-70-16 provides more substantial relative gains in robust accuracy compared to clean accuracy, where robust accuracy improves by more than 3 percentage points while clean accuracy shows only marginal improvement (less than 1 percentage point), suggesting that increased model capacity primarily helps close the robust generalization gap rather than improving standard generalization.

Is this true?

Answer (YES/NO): NO